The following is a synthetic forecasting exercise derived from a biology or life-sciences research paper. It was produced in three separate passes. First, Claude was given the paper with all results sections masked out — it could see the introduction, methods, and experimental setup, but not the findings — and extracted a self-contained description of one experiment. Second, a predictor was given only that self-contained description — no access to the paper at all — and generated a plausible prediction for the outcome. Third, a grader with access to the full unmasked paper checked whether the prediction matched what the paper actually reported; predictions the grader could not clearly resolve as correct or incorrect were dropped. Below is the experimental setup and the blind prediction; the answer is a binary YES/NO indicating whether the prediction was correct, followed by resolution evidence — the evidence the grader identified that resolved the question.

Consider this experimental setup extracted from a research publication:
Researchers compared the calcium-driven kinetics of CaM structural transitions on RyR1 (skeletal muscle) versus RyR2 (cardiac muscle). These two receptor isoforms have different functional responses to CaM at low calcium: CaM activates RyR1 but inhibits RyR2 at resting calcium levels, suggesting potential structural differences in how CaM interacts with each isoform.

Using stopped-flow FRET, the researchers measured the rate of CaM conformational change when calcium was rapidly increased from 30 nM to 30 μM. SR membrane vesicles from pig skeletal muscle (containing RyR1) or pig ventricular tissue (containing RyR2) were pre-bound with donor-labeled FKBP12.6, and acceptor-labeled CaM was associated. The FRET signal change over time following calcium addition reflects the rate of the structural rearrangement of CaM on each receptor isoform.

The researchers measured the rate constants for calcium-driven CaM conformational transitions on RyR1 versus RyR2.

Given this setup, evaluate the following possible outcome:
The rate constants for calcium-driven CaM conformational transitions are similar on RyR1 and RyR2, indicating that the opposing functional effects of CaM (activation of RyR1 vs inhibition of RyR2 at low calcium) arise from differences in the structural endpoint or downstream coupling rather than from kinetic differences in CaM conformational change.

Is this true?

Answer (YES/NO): NO